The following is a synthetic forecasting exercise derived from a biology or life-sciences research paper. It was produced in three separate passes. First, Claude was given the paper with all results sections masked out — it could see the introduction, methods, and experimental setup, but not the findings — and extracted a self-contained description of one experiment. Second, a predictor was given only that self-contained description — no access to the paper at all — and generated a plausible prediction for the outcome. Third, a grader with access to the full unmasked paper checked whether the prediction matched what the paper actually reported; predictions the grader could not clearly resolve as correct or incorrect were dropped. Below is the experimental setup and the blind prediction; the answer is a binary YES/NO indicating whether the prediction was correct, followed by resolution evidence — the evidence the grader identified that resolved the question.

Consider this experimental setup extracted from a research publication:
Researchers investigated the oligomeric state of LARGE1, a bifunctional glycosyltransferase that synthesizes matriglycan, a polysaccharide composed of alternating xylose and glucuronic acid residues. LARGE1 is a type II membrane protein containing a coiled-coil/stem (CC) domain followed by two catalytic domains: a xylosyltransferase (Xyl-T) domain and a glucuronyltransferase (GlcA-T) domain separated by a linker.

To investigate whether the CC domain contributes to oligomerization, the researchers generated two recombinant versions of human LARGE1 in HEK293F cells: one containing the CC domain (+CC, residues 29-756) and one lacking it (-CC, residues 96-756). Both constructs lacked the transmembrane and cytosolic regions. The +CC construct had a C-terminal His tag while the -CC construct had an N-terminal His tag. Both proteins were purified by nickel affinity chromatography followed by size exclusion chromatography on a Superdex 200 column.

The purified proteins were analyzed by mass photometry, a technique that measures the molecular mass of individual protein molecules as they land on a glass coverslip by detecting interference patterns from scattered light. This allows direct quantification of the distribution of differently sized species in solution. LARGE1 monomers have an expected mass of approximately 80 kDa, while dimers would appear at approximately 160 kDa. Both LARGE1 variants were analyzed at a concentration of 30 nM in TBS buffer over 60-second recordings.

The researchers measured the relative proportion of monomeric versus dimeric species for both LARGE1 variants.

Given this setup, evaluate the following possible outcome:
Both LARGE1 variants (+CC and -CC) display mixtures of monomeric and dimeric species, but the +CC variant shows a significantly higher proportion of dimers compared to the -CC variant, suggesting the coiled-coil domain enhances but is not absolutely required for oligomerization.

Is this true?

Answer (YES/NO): YES